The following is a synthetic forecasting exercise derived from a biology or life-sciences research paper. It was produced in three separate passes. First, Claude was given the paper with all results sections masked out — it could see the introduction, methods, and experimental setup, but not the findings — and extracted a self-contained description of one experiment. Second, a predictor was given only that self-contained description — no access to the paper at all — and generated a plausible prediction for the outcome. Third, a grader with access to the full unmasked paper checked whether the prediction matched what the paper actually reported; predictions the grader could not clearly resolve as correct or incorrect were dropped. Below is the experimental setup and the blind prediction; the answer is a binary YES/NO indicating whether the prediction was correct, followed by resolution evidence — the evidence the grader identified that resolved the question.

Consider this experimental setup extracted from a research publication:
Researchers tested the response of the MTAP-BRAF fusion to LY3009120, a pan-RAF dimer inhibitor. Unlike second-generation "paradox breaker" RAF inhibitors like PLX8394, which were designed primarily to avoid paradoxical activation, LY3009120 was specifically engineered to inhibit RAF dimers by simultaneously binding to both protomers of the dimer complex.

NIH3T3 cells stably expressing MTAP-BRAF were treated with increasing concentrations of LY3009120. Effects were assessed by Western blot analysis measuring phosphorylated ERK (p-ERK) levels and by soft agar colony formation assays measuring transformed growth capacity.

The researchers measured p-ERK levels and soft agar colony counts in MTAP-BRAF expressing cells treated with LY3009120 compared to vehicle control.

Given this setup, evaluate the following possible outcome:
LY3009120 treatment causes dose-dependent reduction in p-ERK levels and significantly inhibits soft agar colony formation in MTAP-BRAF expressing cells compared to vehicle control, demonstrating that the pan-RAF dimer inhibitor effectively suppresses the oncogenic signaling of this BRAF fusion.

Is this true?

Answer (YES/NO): YES